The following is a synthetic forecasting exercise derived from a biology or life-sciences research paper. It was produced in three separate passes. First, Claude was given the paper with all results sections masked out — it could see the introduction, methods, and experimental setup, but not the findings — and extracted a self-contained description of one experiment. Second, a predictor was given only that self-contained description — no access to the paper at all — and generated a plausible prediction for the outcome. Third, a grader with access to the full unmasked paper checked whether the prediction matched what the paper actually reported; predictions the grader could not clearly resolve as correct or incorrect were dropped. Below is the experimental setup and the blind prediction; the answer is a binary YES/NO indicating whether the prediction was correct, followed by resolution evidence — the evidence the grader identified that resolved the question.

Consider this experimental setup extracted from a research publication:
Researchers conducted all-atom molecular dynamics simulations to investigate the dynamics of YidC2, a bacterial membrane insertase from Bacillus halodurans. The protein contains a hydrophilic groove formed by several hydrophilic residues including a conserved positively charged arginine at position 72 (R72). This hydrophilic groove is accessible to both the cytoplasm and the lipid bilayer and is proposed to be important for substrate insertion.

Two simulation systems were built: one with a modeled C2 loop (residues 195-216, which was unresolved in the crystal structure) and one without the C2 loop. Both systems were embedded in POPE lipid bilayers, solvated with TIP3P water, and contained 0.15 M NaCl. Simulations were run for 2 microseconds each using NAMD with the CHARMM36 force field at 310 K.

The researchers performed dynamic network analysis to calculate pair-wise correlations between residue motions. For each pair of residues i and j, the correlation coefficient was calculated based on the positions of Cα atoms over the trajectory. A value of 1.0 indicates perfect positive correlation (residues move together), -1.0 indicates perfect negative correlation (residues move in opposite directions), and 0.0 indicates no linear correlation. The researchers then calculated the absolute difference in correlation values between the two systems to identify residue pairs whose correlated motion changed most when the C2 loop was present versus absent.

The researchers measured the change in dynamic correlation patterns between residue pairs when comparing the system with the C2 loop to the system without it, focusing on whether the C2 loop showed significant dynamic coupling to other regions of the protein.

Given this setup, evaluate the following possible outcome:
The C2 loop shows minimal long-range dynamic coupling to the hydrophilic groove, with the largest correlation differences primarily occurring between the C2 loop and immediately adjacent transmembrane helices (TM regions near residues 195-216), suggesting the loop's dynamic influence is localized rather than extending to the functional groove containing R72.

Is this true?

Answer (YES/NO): NO